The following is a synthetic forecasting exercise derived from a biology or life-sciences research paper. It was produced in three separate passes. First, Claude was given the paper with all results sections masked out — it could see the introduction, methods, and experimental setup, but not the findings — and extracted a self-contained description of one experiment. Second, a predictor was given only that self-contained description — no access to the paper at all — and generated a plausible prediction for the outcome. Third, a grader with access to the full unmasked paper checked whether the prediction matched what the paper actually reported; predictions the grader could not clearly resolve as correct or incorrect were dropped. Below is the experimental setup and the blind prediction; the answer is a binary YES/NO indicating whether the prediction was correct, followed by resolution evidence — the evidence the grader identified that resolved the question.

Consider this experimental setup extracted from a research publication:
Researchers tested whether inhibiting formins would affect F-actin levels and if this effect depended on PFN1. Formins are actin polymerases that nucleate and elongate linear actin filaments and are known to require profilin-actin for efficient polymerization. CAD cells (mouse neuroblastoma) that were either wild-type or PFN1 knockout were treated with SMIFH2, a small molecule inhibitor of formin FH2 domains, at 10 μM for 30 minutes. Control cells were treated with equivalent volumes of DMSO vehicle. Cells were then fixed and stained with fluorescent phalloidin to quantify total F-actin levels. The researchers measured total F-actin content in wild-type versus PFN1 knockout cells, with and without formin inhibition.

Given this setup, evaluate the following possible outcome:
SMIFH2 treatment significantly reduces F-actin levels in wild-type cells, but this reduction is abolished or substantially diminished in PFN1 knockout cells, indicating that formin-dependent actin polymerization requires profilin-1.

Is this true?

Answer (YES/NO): NO